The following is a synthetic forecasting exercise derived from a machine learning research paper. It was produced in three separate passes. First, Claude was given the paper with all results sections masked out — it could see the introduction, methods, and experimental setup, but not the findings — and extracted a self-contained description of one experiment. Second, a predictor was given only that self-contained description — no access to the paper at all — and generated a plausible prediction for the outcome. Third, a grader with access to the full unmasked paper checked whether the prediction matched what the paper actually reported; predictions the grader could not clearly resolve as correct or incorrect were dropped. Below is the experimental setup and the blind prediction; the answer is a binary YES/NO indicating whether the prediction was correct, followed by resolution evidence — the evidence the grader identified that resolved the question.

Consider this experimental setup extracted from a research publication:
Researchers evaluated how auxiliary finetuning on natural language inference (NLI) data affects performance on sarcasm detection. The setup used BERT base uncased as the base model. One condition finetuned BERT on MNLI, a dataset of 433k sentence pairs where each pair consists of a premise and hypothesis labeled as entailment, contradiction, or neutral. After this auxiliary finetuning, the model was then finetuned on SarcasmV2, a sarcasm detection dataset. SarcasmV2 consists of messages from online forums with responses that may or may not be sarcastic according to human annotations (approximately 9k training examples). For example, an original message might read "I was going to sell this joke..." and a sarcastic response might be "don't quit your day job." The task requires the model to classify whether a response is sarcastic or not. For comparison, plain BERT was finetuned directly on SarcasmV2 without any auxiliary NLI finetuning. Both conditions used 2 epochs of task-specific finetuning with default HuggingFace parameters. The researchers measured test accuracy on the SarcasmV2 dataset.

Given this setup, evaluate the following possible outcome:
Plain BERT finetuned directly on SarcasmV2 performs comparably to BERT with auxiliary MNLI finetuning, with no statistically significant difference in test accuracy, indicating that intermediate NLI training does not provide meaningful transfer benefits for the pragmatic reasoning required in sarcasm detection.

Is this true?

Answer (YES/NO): NO